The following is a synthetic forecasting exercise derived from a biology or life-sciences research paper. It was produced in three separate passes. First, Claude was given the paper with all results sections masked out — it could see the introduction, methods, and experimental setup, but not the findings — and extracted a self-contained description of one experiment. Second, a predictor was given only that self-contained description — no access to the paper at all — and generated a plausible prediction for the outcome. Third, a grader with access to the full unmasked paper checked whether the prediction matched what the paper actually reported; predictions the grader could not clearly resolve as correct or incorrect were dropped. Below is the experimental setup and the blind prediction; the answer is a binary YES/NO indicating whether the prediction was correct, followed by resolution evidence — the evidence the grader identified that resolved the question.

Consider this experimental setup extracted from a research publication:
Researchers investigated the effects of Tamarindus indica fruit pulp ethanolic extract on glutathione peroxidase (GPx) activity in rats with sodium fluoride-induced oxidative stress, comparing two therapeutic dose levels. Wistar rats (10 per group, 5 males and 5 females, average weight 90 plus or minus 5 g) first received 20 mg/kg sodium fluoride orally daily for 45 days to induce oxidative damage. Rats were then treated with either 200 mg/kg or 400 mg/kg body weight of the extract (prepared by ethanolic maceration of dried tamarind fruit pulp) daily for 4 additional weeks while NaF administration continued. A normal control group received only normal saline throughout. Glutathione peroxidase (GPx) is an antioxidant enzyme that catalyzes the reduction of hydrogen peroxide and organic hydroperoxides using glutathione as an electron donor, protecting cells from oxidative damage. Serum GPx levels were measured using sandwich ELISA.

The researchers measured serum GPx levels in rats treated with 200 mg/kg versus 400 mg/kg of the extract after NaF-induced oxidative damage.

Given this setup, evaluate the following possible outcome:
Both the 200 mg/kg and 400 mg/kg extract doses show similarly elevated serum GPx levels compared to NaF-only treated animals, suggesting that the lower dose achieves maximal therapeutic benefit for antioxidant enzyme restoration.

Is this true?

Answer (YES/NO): NO